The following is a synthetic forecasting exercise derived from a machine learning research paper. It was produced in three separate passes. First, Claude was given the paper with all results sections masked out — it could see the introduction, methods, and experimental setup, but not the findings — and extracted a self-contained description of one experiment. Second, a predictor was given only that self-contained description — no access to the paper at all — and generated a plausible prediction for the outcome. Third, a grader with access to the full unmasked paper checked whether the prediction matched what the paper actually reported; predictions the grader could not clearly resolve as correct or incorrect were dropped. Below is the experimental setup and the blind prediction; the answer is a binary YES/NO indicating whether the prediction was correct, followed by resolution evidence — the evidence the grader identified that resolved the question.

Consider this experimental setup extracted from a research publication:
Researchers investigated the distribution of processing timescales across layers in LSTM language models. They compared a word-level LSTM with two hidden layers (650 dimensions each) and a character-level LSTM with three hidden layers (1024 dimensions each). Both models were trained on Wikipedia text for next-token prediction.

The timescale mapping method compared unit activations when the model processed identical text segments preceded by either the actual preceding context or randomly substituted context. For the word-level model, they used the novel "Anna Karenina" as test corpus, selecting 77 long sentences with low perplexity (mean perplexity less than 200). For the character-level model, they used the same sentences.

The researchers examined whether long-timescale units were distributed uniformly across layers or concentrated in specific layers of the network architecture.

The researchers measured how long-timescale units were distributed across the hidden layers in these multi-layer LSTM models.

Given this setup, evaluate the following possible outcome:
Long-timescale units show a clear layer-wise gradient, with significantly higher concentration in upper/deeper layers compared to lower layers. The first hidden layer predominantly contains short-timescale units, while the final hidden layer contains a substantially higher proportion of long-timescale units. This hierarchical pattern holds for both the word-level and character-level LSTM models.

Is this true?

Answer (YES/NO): YES